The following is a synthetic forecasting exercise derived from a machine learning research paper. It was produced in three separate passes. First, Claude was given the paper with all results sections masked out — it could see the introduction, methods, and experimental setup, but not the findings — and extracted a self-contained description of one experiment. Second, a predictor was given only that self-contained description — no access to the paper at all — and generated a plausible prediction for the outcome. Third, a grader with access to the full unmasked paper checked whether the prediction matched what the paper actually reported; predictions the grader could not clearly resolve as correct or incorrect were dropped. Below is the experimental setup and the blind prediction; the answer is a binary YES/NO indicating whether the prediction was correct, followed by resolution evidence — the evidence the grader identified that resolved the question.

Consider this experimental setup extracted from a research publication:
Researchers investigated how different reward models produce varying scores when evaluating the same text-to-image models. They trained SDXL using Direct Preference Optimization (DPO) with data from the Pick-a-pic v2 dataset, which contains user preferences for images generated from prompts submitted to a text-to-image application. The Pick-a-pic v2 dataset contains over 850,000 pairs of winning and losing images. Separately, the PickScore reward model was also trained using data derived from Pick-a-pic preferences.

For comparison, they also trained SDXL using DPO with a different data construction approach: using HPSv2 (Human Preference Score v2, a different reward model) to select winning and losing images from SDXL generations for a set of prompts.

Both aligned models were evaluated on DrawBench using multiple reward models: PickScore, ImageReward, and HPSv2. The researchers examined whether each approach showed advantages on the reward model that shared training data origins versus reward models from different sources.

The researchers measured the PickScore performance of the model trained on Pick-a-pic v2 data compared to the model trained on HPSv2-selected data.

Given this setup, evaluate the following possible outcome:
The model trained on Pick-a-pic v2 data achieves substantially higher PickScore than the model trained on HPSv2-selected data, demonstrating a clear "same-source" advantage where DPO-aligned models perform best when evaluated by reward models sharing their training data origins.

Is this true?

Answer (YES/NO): YES